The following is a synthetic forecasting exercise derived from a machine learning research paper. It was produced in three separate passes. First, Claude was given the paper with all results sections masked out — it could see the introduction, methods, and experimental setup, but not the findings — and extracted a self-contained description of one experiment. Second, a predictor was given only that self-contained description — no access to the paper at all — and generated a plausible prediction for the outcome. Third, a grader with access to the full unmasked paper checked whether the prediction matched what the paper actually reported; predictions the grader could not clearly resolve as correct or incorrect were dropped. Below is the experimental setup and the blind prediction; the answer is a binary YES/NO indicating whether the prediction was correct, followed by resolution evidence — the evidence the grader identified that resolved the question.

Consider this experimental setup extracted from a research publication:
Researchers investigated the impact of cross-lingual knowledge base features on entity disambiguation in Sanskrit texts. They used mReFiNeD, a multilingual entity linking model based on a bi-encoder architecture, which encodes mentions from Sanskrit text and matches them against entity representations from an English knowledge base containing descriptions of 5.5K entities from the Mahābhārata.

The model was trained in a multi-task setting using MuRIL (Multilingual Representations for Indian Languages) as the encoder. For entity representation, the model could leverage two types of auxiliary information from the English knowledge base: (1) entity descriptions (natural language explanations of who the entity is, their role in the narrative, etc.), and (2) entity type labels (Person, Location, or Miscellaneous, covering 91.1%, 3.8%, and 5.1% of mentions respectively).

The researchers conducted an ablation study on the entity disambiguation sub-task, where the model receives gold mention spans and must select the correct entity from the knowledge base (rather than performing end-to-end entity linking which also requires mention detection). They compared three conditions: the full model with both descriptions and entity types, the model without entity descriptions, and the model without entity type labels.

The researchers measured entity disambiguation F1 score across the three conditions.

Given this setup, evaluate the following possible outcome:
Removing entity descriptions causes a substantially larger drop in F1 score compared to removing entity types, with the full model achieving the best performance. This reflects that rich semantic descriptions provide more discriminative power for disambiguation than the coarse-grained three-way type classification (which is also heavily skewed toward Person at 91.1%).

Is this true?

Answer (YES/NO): YES